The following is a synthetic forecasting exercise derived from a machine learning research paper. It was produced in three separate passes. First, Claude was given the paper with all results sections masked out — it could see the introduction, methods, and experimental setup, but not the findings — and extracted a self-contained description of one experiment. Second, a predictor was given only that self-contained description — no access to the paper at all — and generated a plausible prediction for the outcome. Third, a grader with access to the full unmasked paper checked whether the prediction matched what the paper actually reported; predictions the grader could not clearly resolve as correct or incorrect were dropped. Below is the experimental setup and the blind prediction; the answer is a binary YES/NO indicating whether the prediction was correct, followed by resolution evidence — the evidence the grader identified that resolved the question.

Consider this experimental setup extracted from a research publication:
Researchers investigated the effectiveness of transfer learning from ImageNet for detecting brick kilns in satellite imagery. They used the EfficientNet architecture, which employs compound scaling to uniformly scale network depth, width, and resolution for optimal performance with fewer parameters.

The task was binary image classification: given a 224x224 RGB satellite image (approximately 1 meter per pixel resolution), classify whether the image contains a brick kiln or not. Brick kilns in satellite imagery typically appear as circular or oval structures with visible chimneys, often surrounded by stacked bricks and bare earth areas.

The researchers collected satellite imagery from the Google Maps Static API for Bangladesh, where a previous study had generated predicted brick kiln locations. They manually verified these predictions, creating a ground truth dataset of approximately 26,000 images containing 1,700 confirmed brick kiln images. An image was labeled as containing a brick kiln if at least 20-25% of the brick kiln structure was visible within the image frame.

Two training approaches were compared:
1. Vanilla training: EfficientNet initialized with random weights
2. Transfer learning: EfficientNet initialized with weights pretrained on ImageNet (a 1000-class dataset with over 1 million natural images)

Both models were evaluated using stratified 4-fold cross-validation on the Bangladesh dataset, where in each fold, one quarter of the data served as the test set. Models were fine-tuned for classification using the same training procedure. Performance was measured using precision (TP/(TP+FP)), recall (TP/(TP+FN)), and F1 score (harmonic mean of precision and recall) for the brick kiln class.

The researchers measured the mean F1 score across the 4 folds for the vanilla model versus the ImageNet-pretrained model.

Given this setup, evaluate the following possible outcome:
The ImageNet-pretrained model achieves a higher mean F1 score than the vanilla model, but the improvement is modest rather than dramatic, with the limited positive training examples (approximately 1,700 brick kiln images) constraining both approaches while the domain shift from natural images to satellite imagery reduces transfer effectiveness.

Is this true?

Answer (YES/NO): NO